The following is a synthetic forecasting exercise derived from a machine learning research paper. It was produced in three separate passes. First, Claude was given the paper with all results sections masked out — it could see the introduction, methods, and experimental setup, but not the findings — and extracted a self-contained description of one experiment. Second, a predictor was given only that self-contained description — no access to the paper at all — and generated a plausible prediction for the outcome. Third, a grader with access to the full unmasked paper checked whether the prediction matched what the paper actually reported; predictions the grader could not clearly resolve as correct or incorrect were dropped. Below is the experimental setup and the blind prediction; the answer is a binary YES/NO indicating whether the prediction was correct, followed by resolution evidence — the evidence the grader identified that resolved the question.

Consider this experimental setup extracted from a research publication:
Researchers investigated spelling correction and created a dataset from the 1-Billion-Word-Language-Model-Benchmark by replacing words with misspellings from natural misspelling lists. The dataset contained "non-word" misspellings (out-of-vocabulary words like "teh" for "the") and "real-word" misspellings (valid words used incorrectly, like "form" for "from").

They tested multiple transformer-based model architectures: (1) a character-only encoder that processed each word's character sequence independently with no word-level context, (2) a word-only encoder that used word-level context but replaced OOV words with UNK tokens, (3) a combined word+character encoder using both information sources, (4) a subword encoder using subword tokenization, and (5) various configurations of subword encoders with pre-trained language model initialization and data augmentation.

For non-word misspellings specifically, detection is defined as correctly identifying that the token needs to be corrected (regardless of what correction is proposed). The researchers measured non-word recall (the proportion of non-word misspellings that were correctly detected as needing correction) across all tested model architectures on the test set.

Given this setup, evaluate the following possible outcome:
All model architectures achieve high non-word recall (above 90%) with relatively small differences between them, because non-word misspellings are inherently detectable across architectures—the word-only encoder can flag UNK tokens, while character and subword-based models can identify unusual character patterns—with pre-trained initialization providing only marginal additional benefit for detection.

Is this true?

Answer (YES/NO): YES